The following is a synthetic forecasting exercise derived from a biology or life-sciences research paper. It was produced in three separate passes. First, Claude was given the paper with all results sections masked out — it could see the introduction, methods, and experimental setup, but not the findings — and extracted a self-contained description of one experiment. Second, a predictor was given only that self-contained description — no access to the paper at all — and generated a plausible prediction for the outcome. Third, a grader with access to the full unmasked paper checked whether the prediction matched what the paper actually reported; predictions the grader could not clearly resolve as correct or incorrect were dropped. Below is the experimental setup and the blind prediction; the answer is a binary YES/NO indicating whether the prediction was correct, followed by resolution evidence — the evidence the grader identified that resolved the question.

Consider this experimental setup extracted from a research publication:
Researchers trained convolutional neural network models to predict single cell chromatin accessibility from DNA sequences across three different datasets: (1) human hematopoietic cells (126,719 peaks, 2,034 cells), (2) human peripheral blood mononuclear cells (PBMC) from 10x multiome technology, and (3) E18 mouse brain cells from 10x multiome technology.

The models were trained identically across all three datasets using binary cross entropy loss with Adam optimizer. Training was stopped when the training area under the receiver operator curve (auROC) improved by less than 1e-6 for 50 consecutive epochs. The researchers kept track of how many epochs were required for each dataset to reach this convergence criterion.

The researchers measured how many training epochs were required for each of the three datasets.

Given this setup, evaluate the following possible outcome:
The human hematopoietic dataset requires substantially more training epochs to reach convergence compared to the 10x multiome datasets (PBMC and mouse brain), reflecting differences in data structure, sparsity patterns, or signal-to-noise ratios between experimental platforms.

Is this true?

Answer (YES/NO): NO